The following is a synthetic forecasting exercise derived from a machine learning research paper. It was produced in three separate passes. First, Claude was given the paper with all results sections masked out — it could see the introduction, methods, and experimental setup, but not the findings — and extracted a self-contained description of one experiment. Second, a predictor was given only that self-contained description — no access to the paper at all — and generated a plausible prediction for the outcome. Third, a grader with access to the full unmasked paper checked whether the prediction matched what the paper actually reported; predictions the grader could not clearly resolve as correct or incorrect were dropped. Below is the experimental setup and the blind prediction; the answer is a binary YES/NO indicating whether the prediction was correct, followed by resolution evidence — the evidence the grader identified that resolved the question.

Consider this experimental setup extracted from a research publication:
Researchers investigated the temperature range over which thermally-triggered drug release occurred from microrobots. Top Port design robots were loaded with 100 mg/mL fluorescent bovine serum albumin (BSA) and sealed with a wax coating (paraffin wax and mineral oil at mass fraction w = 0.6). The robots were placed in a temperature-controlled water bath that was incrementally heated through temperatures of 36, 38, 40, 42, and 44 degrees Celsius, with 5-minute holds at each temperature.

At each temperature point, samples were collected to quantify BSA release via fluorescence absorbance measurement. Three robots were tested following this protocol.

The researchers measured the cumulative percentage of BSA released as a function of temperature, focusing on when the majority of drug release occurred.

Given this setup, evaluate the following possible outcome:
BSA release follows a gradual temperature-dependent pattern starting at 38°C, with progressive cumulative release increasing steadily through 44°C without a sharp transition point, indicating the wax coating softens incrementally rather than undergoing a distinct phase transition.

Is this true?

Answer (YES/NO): NO